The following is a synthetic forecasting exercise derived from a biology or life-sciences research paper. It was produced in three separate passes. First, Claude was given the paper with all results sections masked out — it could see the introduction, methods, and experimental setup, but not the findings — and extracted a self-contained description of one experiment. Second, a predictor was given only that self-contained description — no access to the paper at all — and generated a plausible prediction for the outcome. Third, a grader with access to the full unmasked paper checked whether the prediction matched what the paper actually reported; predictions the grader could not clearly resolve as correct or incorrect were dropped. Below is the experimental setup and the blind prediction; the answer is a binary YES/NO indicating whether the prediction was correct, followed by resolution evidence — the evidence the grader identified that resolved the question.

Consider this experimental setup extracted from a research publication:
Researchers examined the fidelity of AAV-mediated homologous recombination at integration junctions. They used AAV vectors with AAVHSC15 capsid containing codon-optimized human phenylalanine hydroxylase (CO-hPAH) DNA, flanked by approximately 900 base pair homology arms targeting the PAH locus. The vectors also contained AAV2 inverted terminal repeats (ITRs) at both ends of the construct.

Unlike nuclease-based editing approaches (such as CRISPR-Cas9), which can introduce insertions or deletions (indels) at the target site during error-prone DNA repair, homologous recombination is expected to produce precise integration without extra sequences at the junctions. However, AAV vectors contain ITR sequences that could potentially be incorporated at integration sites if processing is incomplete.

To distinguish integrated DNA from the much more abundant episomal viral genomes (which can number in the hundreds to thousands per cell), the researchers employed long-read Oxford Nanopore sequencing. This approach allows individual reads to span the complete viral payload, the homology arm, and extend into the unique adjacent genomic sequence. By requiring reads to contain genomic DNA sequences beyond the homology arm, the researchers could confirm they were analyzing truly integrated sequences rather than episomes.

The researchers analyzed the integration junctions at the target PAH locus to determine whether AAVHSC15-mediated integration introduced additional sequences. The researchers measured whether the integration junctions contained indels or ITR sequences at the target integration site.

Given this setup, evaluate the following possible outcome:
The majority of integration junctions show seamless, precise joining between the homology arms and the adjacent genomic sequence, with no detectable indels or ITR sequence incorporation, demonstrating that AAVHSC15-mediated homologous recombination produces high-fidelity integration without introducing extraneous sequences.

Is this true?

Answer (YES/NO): YES